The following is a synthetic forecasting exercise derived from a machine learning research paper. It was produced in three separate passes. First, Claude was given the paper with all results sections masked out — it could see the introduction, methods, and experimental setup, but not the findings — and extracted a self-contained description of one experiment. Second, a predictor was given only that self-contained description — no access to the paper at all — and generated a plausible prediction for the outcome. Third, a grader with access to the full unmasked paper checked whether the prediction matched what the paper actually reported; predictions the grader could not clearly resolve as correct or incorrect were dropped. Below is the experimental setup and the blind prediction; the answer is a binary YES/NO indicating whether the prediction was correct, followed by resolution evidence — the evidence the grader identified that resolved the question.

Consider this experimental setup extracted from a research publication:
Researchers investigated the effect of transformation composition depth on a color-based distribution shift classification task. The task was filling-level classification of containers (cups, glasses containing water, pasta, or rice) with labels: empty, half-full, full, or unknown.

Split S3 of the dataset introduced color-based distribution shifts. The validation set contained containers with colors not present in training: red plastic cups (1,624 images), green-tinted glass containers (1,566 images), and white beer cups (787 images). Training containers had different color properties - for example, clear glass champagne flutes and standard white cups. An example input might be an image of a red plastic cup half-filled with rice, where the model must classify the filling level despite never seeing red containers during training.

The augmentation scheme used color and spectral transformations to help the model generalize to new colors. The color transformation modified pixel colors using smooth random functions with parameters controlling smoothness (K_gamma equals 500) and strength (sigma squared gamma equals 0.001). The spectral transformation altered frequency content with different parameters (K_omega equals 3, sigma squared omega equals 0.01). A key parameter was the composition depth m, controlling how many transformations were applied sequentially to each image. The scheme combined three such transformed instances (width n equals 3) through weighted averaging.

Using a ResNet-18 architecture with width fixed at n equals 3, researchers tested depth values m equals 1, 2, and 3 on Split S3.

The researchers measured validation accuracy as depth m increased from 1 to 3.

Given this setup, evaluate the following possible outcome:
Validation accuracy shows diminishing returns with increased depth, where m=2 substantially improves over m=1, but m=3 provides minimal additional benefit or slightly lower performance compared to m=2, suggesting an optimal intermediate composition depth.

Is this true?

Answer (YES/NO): NO